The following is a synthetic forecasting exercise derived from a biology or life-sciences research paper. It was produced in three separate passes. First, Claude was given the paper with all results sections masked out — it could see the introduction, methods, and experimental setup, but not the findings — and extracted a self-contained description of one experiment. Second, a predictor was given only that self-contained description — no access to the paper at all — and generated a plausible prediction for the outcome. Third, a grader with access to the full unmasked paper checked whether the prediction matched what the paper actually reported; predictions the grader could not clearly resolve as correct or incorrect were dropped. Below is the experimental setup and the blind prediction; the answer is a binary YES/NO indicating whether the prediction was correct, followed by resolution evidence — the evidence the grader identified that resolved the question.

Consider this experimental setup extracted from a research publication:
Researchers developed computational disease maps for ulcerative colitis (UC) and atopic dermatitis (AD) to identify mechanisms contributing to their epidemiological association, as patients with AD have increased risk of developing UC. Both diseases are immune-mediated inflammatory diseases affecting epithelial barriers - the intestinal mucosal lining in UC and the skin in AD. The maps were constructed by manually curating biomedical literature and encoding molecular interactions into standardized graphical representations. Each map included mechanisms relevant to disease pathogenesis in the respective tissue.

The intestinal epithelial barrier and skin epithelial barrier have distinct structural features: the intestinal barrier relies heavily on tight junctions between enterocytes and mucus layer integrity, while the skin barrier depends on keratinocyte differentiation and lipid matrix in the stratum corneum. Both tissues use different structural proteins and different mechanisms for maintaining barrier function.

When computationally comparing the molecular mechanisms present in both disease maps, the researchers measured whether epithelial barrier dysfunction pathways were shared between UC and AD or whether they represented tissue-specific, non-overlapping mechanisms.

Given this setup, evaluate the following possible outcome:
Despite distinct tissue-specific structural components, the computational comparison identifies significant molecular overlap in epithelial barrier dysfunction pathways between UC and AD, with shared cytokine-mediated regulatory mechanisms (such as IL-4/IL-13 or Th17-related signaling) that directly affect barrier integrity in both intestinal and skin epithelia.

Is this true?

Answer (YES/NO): YES